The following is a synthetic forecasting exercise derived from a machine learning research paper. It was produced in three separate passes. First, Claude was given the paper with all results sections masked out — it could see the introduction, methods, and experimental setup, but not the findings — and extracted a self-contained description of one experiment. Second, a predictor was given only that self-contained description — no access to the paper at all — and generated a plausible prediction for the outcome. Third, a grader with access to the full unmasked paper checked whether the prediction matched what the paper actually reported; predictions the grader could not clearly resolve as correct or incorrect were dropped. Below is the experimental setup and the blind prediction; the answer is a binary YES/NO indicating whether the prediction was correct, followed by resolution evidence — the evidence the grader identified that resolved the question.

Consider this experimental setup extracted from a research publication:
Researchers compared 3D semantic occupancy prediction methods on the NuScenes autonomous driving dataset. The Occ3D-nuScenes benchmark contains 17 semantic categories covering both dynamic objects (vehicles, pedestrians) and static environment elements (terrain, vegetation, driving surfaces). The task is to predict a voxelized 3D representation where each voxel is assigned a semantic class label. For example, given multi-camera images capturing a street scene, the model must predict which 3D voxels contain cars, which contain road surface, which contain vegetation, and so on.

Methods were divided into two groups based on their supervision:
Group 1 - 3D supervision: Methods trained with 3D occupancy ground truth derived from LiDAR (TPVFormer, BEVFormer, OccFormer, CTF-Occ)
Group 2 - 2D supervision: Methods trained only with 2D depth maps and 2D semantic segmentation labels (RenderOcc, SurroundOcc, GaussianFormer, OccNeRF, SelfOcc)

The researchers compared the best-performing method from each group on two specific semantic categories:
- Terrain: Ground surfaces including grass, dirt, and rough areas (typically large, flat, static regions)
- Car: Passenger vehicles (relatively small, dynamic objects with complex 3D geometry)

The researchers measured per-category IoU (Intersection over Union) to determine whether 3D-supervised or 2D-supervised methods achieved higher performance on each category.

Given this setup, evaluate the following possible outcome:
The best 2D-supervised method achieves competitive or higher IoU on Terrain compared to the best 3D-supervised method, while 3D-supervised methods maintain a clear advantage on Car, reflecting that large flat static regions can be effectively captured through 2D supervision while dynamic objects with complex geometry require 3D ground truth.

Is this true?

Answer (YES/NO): YES